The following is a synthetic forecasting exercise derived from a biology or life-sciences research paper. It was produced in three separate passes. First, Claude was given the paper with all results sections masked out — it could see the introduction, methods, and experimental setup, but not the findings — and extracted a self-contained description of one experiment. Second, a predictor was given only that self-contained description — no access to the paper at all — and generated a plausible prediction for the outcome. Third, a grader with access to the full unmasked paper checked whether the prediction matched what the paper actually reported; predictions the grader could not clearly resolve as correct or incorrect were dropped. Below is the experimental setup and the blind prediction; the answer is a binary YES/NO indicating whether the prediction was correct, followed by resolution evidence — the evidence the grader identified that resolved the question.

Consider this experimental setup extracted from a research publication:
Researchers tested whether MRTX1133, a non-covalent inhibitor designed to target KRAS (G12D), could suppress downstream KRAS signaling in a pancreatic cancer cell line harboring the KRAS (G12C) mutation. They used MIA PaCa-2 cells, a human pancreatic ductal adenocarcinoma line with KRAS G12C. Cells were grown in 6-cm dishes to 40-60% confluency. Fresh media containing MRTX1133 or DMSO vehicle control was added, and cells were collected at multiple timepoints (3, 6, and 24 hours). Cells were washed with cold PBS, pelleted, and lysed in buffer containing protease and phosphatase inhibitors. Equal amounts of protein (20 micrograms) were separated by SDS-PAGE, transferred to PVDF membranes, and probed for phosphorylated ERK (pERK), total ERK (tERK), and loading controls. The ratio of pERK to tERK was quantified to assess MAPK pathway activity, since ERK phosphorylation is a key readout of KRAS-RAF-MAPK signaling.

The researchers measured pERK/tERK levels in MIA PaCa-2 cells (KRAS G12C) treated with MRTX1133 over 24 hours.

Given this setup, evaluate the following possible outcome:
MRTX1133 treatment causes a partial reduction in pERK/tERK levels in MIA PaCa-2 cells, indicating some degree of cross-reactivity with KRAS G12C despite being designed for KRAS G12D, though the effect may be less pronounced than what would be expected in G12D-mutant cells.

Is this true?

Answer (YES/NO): NO